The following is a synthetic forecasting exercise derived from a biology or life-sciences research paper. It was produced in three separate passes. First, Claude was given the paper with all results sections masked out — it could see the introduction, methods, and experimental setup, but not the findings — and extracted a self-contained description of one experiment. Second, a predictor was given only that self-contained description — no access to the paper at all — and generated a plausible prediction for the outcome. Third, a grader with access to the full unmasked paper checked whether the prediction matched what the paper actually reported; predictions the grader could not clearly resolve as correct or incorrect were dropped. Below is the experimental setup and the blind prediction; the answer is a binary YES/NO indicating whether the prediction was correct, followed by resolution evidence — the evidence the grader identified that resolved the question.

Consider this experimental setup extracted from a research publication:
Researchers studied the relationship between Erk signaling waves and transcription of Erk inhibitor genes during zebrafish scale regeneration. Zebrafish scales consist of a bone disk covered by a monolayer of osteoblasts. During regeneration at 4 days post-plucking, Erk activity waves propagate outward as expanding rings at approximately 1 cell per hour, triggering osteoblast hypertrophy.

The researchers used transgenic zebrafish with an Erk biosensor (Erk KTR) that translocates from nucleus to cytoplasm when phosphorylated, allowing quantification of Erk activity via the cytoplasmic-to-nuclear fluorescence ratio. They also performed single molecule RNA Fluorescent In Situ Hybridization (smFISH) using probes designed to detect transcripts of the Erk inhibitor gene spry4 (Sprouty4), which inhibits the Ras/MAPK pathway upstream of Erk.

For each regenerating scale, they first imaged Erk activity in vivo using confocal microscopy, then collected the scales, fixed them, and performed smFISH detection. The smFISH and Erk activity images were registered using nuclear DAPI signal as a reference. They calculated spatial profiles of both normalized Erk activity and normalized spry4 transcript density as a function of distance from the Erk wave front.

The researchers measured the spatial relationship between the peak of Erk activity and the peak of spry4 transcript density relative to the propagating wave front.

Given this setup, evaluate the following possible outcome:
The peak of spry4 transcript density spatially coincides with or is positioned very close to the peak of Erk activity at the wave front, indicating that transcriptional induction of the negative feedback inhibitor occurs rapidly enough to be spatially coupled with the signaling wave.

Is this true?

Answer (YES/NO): NO